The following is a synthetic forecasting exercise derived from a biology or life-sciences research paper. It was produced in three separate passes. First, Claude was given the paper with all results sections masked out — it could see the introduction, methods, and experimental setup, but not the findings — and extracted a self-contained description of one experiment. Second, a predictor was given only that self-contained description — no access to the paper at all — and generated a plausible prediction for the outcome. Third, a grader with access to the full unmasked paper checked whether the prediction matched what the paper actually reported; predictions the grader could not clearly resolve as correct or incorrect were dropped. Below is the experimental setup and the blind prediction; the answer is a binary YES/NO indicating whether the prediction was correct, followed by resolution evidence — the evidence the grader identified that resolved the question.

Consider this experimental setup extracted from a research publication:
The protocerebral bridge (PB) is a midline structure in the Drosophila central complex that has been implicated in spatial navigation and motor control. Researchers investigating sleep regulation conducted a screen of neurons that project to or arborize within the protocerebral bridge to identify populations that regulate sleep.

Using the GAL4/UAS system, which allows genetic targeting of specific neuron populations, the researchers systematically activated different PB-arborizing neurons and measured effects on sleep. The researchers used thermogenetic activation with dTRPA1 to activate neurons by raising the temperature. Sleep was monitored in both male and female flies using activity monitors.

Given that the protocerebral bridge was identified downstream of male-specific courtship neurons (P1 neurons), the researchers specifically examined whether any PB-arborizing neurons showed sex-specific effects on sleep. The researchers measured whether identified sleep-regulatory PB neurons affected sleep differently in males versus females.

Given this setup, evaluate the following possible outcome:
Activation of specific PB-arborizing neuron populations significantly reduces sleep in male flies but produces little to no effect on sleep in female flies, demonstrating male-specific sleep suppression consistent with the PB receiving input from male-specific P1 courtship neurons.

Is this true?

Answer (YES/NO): YES